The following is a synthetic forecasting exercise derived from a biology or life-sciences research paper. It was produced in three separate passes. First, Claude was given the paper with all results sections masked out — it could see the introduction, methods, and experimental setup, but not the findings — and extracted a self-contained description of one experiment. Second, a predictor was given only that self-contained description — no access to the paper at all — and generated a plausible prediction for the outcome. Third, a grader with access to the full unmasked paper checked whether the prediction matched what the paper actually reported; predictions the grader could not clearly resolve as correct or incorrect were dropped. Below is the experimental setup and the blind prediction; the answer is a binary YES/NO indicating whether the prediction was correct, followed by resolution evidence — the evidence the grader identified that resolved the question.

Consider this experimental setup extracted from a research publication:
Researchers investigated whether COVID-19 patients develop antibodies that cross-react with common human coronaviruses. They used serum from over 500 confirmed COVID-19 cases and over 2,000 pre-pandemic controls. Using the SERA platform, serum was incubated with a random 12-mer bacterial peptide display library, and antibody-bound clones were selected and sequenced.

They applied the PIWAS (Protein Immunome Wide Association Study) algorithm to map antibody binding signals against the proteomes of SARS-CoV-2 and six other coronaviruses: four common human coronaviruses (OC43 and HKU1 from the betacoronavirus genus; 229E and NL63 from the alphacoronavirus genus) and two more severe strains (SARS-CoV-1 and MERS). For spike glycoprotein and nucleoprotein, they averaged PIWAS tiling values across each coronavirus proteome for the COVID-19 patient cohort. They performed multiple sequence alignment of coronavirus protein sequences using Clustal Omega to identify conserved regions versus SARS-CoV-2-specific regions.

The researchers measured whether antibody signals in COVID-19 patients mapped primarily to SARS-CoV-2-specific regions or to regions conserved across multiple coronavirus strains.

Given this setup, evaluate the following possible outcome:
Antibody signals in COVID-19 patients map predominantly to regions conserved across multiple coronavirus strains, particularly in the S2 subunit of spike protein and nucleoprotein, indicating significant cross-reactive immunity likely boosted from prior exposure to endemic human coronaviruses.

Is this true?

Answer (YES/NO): NO